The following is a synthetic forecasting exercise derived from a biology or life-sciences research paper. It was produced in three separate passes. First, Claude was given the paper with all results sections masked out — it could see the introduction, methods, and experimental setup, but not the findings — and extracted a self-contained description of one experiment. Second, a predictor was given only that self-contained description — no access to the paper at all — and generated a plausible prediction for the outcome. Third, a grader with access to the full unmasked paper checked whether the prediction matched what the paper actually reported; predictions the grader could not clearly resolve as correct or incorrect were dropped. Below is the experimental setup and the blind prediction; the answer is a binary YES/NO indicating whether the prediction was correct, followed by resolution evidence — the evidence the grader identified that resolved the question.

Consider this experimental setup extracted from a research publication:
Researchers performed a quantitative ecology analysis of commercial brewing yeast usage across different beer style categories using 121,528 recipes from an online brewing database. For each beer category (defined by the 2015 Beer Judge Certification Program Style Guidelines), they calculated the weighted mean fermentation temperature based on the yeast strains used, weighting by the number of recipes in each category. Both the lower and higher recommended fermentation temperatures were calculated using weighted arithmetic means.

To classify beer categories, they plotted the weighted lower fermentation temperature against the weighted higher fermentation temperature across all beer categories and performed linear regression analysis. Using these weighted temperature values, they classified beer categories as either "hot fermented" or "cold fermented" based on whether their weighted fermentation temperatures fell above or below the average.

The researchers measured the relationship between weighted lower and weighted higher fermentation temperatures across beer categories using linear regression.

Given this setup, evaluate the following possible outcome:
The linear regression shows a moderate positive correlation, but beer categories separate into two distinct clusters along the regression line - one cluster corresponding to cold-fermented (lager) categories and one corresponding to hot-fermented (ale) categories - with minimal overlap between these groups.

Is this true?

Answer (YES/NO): NO